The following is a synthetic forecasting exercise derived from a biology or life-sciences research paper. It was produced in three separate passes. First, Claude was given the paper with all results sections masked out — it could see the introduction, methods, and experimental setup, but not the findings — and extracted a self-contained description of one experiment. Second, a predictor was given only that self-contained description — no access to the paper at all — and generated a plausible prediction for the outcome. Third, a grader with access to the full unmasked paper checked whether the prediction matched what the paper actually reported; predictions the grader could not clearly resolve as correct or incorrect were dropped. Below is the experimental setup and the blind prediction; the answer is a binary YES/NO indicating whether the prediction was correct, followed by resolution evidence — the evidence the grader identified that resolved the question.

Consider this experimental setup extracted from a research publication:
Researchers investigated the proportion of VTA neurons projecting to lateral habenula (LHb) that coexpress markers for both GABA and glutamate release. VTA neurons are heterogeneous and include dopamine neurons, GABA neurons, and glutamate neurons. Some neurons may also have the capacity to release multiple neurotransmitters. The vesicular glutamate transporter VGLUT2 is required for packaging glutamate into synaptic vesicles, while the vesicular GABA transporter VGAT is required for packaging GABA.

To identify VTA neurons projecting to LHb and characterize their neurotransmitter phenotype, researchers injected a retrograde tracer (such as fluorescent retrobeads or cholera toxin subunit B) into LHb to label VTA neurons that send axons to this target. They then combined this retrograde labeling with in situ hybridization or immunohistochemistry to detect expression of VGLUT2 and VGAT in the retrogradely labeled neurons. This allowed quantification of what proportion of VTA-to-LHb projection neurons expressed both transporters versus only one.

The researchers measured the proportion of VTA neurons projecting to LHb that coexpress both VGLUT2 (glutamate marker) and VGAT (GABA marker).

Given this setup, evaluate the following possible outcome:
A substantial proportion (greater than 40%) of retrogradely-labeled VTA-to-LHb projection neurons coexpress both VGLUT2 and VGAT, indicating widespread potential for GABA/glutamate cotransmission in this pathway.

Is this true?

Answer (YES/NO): YES